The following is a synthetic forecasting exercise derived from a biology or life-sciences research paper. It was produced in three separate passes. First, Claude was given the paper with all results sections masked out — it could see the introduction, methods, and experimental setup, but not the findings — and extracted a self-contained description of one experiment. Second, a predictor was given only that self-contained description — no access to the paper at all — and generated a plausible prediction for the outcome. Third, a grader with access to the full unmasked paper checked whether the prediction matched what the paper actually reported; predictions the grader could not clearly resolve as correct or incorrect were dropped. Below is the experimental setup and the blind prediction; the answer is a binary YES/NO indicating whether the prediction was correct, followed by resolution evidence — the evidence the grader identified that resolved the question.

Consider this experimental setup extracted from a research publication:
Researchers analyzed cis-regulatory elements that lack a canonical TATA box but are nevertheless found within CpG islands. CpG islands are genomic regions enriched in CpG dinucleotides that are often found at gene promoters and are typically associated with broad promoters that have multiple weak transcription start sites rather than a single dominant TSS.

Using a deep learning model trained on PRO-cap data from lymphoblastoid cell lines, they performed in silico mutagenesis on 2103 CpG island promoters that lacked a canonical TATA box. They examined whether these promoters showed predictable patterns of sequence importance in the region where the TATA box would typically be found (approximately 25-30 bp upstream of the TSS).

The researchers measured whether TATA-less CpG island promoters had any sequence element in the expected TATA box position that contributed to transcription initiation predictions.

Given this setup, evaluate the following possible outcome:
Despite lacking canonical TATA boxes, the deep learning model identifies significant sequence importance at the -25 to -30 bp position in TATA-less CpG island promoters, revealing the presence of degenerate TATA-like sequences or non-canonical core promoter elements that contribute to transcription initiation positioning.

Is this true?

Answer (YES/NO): YES